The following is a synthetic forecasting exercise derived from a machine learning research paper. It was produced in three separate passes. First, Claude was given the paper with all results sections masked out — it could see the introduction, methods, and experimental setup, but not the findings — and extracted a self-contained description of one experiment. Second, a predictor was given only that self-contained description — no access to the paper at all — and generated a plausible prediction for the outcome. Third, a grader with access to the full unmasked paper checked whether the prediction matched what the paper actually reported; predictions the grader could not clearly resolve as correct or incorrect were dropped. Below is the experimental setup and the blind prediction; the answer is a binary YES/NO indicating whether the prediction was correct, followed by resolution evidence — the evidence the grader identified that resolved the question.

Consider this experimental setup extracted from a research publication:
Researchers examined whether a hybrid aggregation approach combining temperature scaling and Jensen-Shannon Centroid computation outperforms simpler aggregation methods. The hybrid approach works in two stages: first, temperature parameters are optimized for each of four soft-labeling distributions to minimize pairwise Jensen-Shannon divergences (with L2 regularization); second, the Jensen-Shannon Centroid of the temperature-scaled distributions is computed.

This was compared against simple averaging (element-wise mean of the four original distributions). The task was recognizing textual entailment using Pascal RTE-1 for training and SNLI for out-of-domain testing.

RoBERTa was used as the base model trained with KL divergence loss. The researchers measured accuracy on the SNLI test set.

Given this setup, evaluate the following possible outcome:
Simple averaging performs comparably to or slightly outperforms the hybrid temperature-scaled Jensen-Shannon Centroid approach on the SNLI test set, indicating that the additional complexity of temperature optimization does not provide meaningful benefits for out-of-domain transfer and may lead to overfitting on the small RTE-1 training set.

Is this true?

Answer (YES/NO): YES